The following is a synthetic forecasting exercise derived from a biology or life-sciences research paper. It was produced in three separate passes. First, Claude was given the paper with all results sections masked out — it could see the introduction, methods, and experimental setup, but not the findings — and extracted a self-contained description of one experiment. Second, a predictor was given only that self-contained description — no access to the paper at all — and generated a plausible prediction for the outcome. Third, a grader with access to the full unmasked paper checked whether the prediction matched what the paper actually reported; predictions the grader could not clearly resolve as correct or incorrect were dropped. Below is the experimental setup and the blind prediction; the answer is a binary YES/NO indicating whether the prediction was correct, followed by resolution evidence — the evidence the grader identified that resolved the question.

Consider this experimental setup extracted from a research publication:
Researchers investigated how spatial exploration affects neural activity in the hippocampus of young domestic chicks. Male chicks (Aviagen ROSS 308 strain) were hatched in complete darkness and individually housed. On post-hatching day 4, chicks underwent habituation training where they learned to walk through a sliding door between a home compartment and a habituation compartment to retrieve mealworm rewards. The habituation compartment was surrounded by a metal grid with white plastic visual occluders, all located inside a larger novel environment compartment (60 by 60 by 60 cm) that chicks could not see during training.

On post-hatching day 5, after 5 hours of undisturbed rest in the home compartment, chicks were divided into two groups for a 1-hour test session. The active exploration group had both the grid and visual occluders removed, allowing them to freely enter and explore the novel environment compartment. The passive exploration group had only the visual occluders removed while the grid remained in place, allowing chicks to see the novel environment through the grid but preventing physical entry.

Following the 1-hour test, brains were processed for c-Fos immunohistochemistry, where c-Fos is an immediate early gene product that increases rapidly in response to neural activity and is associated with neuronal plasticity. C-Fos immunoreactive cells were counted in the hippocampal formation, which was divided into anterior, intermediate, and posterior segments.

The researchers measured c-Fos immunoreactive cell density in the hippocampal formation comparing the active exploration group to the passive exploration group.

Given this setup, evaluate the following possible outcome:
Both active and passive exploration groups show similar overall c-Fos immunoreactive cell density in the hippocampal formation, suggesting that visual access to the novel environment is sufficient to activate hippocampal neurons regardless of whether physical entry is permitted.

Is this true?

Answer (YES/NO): NO